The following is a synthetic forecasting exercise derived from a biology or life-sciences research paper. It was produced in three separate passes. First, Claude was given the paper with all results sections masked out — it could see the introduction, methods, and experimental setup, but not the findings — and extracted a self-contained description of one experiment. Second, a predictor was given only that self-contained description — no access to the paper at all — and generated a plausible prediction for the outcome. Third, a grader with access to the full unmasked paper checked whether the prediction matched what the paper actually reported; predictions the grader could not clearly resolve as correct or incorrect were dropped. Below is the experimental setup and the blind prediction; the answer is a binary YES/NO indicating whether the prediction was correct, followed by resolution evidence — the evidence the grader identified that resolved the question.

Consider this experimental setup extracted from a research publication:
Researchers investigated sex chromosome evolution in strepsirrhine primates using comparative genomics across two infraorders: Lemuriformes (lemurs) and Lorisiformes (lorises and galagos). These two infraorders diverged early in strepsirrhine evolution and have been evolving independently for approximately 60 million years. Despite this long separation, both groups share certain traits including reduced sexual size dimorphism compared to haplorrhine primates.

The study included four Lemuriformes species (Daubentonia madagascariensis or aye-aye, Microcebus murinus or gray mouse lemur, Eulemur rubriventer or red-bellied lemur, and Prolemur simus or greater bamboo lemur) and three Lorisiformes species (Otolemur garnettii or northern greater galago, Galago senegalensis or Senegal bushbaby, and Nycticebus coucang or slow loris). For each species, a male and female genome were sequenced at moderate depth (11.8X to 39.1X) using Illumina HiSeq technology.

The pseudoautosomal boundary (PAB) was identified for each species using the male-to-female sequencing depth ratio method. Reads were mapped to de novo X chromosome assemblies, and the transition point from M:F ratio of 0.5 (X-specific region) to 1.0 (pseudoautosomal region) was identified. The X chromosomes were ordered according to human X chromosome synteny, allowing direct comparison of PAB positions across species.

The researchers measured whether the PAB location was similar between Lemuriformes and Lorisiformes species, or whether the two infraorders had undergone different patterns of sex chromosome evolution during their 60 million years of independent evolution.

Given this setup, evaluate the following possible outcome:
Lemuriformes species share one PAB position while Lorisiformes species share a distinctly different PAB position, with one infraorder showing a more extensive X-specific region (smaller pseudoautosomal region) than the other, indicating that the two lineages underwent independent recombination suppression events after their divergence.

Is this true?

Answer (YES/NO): NO